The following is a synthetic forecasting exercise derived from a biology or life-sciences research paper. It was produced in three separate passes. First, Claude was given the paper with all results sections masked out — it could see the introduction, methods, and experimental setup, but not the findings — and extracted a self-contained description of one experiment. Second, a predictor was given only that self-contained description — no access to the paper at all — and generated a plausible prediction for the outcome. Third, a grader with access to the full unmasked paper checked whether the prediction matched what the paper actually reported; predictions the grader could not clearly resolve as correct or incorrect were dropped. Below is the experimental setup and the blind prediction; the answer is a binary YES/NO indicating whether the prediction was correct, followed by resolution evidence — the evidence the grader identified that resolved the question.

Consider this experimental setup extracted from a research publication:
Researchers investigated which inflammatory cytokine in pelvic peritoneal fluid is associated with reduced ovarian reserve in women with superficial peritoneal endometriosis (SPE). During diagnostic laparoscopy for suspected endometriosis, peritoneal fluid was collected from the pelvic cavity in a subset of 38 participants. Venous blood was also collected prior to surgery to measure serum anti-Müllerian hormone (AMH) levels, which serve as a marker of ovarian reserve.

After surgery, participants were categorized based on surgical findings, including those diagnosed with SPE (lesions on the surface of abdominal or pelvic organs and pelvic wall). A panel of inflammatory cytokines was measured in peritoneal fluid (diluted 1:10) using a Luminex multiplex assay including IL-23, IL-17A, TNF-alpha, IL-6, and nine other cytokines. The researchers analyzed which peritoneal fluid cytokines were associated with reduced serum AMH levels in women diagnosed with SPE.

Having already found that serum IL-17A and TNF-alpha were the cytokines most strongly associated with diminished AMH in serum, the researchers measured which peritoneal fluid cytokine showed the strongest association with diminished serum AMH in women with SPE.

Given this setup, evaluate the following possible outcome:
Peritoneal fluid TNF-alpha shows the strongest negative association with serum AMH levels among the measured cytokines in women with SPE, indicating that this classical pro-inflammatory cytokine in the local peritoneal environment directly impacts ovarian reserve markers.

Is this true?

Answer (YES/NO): NO